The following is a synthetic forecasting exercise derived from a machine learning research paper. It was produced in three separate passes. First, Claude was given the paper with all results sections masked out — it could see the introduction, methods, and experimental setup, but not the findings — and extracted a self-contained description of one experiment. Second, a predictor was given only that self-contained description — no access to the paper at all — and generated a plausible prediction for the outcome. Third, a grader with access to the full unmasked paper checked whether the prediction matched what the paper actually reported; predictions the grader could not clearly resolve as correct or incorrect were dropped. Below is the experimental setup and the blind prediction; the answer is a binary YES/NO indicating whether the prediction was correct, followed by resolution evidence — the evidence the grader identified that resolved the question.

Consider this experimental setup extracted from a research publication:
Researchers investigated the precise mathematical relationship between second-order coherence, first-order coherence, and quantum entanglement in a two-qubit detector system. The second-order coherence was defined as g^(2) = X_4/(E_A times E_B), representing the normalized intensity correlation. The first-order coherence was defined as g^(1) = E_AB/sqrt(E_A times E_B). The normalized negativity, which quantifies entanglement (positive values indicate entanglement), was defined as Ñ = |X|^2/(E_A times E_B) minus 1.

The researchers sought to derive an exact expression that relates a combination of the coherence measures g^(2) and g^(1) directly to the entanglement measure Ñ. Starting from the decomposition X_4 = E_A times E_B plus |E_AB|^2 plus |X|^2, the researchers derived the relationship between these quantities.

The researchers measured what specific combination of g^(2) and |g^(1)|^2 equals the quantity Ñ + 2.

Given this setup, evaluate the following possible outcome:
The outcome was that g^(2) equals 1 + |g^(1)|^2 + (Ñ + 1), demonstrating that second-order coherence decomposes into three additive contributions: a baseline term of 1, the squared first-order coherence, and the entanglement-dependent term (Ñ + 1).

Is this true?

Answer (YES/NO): YES